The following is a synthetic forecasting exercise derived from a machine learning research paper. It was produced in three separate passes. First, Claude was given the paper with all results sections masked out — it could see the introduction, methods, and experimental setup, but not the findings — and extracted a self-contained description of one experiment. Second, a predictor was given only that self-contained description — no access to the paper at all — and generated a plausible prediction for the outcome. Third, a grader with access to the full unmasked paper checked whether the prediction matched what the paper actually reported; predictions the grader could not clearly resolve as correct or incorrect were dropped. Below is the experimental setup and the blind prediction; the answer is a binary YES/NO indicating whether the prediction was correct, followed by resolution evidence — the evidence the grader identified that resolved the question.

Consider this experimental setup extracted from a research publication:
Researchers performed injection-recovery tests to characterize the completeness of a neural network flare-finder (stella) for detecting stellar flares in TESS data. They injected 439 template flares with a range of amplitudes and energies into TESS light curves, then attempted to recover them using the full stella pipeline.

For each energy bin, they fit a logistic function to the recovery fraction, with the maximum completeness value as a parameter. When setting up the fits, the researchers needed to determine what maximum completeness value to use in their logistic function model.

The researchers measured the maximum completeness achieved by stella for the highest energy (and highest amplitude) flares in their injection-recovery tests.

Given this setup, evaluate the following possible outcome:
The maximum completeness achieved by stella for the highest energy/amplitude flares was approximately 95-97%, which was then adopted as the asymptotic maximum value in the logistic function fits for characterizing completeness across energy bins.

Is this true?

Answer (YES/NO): YES